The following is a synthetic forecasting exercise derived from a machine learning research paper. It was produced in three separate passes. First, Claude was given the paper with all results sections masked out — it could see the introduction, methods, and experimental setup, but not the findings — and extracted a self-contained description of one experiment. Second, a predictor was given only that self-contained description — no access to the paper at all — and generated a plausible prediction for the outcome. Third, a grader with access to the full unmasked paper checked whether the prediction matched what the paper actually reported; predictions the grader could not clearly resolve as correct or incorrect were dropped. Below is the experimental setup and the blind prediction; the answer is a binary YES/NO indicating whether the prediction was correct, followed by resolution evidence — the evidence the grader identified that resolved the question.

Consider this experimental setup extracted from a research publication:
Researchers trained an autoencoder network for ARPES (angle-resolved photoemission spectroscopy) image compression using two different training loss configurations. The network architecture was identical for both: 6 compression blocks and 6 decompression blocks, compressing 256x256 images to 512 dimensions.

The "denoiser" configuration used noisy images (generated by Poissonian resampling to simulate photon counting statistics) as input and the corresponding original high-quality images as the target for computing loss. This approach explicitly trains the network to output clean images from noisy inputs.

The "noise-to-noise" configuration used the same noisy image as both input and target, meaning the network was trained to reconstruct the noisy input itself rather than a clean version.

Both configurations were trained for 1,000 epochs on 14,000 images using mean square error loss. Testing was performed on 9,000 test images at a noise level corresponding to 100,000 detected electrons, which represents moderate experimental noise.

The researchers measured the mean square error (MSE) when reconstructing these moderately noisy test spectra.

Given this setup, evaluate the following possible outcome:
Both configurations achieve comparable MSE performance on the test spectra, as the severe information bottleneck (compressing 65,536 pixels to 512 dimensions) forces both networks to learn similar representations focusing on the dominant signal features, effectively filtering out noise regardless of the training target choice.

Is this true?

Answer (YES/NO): NO